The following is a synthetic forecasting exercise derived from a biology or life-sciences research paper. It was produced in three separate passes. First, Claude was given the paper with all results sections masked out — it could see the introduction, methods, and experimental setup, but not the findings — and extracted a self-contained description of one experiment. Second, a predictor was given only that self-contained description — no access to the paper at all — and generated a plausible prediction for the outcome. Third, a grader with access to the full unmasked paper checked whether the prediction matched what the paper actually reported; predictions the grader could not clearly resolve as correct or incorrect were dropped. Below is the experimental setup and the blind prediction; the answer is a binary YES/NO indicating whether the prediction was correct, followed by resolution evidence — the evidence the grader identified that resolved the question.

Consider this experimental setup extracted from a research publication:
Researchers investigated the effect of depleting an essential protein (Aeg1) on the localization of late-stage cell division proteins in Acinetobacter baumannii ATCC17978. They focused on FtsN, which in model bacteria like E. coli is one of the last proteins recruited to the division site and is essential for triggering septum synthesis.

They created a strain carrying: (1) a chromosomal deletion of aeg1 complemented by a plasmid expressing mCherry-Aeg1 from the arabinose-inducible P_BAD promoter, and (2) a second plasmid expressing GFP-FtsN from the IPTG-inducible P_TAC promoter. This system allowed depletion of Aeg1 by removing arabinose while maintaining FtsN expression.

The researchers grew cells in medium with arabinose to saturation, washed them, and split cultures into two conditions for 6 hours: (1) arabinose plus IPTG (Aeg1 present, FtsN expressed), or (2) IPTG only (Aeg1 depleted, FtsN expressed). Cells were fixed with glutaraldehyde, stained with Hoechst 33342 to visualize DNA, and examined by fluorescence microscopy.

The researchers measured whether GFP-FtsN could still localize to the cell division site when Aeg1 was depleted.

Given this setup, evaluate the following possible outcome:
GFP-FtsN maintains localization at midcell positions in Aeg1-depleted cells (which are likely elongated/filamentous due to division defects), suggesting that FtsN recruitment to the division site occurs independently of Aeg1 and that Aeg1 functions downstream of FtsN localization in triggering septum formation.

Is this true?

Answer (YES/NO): NO